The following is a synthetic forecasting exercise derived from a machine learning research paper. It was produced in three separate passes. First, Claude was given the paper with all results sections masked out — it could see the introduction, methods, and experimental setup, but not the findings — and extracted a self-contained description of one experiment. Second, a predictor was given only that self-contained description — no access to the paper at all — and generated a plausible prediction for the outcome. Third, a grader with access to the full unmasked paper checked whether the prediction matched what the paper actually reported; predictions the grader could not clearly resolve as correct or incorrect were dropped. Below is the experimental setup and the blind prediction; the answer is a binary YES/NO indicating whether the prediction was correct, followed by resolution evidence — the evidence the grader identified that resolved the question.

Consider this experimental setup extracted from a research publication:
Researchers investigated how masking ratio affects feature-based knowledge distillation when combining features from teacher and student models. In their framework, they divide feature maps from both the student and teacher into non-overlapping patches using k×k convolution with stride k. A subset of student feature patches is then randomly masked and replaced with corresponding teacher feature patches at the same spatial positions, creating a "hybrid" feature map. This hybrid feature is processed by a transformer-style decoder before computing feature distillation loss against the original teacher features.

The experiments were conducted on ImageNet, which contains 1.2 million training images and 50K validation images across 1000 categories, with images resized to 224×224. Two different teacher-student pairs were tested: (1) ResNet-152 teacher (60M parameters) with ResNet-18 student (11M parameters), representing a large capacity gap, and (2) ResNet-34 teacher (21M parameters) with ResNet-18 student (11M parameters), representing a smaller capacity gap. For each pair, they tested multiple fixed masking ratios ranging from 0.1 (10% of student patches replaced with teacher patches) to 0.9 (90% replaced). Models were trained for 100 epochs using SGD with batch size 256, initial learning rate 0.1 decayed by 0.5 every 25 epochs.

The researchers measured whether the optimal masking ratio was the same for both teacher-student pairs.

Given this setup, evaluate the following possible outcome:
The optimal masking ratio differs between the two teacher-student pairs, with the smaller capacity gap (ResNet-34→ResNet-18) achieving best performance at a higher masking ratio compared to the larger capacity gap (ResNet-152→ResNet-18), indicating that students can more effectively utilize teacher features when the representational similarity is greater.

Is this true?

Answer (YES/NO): NO